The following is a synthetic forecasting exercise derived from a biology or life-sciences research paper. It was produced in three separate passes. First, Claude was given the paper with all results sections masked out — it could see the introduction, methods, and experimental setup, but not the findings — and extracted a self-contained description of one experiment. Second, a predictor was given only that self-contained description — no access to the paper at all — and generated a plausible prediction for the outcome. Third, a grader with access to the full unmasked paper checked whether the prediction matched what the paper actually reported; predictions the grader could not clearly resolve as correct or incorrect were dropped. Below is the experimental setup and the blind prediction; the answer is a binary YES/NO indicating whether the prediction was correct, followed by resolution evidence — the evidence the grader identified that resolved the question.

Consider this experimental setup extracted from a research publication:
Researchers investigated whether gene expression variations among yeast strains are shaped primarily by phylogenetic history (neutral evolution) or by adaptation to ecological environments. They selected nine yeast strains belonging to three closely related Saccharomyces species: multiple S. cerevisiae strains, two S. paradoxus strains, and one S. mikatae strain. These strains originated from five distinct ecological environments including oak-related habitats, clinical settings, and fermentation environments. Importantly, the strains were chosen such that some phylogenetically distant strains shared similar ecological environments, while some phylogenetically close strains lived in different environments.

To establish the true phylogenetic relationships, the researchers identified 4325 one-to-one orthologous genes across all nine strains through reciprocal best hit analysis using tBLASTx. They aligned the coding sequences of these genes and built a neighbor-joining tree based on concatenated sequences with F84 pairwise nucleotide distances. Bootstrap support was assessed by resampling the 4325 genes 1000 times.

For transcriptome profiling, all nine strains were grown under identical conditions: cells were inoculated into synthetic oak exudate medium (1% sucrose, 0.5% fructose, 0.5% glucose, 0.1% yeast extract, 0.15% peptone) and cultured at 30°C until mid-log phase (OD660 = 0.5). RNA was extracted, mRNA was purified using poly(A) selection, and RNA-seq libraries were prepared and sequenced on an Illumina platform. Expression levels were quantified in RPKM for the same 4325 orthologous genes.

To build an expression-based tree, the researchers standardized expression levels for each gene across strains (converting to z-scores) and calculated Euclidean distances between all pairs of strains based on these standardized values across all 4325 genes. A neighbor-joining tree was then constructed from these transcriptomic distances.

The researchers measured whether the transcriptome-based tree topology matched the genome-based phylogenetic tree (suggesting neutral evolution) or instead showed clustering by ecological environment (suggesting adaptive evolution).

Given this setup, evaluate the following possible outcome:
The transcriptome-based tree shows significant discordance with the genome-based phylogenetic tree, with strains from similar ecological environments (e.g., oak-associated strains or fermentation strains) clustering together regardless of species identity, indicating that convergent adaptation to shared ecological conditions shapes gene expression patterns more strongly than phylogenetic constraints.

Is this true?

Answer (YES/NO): NO